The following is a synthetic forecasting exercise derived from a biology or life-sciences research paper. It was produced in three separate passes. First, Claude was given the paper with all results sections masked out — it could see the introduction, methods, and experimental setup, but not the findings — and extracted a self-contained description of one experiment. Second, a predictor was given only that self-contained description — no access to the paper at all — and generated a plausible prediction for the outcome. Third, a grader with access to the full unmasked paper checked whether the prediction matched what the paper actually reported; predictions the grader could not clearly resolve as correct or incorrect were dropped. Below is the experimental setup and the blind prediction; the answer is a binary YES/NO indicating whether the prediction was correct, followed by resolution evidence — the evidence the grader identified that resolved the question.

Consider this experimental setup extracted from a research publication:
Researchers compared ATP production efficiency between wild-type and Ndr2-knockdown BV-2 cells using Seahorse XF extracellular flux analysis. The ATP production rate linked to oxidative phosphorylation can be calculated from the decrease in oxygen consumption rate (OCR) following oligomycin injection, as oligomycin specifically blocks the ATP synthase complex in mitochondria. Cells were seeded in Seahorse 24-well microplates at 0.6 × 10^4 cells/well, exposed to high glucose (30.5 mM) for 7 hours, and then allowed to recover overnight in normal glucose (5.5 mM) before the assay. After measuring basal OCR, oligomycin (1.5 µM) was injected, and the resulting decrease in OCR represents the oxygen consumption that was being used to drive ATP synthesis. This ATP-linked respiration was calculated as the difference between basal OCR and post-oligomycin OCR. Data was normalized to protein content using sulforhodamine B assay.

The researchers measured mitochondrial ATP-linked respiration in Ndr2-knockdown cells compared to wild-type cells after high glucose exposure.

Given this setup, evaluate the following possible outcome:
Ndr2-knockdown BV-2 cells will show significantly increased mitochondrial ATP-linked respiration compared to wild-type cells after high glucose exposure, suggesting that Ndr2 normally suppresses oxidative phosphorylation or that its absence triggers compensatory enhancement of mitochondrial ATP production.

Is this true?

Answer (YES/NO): NO